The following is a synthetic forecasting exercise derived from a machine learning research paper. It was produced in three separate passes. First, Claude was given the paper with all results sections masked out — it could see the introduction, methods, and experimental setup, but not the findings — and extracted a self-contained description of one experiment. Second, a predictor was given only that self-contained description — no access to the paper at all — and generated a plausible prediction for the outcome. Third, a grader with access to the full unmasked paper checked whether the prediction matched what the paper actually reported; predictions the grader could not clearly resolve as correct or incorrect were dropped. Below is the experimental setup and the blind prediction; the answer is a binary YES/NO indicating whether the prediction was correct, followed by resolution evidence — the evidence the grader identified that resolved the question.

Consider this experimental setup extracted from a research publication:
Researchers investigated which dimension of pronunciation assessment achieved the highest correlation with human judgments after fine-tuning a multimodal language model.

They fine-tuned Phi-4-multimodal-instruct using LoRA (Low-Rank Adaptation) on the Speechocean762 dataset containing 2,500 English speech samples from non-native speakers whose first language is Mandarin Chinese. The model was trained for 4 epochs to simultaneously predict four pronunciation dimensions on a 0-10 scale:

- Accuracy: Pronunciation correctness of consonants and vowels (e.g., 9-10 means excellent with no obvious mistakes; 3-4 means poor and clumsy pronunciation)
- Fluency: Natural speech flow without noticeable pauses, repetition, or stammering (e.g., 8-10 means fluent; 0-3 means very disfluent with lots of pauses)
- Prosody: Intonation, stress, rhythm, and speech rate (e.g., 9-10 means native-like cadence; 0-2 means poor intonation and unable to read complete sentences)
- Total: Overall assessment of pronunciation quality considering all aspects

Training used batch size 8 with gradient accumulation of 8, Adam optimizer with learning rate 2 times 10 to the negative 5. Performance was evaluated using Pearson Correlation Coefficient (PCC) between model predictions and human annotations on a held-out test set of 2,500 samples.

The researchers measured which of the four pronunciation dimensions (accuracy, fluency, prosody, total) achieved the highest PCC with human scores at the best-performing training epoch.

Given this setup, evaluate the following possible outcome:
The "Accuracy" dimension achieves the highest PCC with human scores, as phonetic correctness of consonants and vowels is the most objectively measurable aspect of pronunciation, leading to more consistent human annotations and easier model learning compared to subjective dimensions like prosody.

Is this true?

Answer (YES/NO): NO